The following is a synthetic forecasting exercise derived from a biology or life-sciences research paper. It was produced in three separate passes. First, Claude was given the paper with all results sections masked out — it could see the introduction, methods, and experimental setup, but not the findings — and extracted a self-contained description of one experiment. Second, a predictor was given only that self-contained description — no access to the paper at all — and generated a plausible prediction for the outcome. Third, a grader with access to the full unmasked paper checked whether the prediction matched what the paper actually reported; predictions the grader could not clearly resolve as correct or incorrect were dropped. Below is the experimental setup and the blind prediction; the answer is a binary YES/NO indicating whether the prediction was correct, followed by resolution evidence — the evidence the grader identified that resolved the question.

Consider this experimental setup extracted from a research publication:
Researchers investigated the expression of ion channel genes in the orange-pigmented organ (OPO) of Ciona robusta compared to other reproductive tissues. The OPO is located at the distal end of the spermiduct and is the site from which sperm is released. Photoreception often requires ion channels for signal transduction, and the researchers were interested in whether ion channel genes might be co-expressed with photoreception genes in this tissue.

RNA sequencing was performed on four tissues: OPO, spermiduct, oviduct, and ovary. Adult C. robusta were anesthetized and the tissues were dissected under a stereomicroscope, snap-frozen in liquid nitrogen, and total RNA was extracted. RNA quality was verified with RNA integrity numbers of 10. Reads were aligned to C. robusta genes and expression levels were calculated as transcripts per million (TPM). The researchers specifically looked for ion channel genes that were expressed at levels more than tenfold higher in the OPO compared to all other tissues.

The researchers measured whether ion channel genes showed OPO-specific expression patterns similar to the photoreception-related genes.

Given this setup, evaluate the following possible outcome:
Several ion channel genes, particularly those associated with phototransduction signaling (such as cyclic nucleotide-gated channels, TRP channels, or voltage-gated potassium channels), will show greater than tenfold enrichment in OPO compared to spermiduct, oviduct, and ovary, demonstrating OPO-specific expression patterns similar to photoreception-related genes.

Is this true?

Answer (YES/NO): YES